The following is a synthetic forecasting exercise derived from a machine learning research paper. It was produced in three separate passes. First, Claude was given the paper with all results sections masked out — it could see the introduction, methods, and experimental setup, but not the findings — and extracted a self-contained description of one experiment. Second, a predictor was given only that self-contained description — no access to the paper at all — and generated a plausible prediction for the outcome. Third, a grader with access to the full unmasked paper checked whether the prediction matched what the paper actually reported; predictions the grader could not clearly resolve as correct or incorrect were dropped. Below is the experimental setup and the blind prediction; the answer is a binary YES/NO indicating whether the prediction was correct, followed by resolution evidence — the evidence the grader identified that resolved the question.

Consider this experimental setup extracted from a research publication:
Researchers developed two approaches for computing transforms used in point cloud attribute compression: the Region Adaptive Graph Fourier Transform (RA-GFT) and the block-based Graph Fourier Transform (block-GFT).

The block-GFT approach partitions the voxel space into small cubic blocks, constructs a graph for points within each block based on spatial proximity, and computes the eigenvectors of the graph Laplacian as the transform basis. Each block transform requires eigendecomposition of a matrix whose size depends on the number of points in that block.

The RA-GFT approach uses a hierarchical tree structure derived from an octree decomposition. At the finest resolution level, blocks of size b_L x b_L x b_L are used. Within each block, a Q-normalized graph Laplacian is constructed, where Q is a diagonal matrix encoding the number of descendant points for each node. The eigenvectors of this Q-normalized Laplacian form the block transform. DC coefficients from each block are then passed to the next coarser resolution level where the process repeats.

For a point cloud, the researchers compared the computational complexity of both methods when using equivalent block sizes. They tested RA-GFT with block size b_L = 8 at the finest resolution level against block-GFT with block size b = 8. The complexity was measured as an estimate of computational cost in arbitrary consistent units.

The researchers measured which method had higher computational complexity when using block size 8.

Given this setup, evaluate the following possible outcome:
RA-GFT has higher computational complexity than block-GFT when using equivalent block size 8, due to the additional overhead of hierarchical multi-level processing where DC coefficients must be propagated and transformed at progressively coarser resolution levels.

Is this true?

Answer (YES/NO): YES